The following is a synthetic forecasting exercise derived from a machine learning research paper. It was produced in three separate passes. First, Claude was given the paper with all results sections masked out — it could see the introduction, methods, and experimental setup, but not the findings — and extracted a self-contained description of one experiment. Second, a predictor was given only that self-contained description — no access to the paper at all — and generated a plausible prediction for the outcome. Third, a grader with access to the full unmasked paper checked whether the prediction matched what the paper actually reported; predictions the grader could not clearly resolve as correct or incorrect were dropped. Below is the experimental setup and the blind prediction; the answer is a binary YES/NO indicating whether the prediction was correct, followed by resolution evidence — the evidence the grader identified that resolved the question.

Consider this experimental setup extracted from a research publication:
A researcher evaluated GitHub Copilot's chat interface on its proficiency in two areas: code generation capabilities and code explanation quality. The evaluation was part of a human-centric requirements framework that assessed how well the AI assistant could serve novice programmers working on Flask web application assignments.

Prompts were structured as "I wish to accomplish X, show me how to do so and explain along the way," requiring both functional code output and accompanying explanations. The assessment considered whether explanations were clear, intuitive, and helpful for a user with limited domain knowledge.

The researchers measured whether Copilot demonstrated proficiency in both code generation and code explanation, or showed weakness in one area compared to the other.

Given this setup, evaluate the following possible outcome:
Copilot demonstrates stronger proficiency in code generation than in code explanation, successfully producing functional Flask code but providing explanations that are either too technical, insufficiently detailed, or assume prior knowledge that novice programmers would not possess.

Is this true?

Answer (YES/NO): NO